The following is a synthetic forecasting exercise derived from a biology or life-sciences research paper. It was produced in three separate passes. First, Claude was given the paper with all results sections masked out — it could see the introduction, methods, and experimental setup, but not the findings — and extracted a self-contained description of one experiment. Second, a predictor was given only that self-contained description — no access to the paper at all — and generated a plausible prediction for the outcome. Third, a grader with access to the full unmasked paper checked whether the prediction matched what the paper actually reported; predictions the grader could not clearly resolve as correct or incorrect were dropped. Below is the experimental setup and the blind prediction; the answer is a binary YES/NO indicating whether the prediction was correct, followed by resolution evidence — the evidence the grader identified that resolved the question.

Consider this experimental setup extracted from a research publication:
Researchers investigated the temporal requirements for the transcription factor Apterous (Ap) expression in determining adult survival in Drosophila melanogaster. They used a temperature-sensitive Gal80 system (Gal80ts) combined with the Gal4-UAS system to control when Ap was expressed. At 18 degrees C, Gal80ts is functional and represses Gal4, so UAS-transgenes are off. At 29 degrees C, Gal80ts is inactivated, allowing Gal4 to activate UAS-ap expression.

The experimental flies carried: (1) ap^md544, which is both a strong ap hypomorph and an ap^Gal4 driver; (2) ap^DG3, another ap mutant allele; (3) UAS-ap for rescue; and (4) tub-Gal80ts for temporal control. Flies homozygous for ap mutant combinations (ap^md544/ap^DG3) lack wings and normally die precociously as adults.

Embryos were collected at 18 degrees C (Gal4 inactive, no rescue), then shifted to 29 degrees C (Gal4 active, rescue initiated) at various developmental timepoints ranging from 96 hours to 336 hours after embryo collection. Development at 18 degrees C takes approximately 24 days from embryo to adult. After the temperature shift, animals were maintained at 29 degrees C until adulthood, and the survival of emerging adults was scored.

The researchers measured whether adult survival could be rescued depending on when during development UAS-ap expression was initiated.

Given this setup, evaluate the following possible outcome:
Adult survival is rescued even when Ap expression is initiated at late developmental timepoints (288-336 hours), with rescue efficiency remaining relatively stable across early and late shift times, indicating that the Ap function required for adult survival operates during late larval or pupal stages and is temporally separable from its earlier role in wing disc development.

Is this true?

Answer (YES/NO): NO